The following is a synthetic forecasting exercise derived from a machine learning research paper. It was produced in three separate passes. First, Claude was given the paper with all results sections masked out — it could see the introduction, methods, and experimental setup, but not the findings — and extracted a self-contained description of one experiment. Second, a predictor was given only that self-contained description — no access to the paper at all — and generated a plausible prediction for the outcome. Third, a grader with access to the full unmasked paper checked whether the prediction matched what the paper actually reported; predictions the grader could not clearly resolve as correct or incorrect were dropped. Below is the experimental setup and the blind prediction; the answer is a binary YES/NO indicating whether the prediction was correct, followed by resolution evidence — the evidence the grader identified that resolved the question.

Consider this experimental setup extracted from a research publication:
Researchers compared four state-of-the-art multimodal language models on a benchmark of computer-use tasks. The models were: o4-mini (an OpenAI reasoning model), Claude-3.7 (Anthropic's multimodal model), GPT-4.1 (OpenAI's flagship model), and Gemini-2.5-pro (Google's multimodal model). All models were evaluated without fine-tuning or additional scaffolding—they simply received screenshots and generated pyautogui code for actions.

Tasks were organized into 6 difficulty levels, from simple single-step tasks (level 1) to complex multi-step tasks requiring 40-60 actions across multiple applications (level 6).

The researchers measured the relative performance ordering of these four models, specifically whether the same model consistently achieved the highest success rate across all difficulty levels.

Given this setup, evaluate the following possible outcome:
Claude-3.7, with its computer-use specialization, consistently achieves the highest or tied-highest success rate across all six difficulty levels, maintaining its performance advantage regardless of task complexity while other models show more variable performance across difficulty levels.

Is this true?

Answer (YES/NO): NO